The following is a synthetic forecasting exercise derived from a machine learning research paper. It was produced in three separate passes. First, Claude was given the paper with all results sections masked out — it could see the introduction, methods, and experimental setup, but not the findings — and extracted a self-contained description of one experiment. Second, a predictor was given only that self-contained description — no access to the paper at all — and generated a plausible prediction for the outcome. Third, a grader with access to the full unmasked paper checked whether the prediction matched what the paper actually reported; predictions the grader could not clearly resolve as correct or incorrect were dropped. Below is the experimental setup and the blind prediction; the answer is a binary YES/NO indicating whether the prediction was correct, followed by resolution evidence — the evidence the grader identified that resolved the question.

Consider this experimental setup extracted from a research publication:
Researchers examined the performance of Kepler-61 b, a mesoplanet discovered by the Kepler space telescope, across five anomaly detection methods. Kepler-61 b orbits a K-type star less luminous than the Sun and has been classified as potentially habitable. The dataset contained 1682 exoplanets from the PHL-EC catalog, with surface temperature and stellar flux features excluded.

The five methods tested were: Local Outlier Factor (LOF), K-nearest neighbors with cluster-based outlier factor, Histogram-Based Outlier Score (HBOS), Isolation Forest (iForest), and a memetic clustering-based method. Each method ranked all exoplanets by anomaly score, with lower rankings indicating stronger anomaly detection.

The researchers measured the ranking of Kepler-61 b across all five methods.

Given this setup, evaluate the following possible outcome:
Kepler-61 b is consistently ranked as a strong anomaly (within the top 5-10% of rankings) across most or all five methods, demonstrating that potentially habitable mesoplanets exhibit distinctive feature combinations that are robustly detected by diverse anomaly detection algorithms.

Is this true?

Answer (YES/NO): NO